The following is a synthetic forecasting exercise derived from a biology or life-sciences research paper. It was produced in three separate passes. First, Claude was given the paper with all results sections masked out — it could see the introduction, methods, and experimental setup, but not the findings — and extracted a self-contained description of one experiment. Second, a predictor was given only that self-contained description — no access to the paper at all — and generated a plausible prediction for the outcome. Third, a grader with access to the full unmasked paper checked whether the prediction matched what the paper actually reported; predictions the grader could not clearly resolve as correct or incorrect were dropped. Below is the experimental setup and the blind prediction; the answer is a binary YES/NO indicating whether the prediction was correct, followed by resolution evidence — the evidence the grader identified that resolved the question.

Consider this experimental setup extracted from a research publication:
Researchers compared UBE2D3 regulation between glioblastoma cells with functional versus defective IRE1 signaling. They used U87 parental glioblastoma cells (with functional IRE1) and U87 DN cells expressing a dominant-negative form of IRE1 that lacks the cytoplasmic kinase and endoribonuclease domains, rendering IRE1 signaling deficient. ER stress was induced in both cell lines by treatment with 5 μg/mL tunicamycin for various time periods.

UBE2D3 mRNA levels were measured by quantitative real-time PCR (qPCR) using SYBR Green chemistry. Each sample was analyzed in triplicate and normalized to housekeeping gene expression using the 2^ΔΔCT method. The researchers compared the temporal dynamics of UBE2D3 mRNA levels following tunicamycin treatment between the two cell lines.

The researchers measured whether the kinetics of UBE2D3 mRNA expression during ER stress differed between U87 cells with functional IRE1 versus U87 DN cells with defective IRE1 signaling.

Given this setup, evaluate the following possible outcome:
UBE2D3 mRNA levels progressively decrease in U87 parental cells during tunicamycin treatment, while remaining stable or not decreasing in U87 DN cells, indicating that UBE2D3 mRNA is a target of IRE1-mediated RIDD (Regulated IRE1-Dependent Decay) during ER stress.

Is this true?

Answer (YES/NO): NO